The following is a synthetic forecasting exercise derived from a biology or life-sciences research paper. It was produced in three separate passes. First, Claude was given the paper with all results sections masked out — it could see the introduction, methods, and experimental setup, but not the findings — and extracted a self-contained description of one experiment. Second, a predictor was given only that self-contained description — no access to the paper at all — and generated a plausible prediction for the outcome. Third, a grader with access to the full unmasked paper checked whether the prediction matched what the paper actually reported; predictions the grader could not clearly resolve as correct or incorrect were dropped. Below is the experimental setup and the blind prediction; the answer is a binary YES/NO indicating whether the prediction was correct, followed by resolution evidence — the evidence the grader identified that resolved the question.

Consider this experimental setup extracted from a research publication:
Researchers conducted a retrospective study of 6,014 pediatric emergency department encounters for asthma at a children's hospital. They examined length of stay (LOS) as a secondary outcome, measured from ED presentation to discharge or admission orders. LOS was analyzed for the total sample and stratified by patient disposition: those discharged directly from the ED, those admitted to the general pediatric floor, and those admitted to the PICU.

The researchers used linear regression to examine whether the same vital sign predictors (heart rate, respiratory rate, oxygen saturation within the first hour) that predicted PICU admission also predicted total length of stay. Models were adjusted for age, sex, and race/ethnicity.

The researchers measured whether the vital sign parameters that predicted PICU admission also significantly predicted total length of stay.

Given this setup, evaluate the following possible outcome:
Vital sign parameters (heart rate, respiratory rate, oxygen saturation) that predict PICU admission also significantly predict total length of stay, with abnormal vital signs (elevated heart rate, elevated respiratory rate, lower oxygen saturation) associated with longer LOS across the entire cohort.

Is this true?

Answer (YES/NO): NO